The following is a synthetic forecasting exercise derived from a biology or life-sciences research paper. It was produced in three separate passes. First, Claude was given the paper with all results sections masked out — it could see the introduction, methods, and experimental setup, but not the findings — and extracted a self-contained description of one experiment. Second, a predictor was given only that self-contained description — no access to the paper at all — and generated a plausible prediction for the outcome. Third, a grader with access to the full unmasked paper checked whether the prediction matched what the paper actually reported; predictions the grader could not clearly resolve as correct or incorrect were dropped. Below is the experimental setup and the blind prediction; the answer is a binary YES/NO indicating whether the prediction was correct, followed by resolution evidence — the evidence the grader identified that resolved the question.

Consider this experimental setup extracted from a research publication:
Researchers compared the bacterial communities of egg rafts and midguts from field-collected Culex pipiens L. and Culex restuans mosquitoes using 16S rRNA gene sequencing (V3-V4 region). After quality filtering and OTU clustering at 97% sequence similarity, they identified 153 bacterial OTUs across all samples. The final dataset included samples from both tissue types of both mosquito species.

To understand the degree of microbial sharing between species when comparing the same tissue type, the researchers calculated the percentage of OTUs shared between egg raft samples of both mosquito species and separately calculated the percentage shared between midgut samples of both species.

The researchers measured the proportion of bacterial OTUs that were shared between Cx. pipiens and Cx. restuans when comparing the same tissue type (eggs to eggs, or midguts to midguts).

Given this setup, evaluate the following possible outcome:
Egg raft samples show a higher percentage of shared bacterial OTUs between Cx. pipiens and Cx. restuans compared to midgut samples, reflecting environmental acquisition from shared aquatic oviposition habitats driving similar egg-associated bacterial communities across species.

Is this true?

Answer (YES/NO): YES